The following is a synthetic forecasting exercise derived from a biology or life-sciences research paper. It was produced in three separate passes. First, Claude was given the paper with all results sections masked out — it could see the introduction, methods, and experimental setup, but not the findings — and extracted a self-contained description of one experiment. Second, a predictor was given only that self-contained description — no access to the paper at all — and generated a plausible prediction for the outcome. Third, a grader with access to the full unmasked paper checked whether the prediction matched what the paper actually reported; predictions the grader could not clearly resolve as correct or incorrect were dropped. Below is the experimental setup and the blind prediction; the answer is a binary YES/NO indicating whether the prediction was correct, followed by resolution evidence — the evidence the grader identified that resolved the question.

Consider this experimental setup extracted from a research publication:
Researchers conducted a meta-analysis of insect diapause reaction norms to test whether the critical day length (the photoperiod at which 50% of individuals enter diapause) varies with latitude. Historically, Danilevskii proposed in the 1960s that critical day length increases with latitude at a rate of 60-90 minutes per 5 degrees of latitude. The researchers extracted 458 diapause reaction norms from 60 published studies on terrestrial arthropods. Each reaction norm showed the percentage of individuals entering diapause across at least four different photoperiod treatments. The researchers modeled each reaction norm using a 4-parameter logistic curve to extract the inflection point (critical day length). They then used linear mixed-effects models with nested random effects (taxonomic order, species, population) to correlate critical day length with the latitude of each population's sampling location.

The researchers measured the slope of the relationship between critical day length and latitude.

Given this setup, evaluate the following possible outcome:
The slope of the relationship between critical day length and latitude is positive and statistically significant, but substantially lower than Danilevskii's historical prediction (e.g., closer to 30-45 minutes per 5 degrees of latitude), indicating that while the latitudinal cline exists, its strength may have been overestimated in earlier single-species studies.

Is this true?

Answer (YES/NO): NO